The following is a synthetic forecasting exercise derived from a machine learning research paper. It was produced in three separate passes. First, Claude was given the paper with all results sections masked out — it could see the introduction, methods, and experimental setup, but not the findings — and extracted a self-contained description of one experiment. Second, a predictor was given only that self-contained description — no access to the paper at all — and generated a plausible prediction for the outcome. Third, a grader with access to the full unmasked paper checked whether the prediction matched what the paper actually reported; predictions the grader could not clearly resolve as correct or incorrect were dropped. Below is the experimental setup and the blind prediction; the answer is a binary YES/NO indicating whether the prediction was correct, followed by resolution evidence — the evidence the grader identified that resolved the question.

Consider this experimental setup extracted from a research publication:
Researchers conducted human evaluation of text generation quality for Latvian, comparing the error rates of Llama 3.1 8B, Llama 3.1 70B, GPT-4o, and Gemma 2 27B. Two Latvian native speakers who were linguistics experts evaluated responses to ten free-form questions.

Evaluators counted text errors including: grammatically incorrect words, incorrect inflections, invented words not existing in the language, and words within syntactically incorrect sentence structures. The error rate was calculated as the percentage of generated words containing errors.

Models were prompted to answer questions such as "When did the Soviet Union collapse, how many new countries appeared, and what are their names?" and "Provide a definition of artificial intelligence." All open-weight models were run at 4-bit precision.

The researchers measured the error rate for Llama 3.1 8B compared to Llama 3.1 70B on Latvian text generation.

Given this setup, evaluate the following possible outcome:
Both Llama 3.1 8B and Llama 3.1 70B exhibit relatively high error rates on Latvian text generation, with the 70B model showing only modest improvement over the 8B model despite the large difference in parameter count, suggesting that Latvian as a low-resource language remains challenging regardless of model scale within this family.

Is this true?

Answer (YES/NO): YES